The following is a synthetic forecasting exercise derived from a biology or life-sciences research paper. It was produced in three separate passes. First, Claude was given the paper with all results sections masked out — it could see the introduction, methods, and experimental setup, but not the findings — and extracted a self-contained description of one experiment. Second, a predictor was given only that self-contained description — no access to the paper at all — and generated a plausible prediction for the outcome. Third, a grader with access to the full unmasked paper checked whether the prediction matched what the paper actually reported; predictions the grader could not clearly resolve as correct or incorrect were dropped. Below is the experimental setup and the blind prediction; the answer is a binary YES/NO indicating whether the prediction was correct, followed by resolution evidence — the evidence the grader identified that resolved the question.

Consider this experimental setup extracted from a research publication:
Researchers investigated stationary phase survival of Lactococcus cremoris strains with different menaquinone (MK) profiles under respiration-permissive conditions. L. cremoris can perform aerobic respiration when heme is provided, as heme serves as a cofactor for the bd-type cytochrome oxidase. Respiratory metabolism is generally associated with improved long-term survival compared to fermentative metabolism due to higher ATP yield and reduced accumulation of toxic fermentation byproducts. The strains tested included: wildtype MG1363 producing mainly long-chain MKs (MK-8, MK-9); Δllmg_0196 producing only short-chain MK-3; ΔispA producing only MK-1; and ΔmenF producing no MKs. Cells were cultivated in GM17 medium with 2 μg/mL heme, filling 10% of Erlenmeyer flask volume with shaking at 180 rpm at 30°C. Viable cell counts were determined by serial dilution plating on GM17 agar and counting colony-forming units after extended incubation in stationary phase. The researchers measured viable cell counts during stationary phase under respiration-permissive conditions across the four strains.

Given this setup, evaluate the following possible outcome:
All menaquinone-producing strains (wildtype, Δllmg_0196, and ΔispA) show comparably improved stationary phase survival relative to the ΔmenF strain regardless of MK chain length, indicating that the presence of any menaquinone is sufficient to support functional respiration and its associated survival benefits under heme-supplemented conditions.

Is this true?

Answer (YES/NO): NO